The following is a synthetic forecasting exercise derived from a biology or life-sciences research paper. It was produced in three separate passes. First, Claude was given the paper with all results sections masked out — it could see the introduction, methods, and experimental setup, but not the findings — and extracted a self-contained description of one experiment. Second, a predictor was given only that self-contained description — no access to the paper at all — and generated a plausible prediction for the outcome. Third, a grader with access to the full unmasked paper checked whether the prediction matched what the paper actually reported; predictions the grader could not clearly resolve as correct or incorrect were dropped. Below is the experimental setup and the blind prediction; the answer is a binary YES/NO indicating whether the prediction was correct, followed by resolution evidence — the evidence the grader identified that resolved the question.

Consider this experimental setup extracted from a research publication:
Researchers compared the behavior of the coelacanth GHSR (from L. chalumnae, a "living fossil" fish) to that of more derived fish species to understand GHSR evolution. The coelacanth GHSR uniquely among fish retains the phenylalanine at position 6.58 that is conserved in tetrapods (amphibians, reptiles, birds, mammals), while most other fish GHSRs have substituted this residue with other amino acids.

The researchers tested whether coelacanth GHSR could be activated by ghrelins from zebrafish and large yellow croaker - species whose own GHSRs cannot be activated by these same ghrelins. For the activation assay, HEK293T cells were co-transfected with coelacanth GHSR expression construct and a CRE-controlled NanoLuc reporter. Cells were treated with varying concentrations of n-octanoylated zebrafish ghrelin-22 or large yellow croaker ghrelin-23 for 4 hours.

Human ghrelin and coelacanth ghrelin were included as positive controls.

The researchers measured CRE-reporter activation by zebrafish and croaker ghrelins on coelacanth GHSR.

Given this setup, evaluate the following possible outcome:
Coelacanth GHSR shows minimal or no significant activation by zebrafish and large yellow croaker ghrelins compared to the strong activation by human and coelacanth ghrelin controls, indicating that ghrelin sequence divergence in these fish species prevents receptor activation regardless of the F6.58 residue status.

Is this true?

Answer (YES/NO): NO